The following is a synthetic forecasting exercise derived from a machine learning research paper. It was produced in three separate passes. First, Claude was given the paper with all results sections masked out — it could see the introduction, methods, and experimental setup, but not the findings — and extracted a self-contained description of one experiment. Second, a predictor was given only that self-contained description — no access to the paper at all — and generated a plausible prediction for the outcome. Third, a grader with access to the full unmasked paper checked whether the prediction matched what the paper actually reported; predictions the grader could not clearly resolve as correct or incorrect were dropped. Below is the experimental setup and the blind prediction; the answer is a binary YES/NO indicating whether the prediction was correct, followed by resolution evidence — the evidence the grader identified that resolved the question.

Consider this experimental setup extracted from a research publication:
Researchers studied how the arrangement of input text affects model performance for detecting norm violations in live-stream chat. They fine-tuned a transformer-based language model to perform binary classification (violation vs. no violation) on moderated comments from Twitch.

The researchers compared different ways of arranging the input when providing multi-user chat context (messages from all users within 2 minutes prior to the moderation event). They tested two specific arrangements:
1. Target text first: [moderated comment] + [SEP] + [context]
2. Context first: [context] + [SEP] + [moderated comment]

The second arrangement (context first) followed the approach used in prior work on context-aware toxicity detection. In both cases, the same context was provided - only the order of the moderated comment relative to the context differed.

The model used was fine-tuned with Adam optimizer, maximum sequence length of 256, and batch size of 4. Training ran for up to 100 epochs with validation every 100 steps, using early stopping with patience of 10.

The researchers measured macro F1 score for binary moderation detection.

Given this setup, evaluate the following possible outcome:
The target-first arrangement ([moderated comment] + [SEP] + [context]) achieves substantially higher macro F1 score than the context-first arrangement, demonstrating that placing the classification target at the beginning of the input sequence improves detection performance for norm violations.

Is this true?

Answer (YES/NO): NO